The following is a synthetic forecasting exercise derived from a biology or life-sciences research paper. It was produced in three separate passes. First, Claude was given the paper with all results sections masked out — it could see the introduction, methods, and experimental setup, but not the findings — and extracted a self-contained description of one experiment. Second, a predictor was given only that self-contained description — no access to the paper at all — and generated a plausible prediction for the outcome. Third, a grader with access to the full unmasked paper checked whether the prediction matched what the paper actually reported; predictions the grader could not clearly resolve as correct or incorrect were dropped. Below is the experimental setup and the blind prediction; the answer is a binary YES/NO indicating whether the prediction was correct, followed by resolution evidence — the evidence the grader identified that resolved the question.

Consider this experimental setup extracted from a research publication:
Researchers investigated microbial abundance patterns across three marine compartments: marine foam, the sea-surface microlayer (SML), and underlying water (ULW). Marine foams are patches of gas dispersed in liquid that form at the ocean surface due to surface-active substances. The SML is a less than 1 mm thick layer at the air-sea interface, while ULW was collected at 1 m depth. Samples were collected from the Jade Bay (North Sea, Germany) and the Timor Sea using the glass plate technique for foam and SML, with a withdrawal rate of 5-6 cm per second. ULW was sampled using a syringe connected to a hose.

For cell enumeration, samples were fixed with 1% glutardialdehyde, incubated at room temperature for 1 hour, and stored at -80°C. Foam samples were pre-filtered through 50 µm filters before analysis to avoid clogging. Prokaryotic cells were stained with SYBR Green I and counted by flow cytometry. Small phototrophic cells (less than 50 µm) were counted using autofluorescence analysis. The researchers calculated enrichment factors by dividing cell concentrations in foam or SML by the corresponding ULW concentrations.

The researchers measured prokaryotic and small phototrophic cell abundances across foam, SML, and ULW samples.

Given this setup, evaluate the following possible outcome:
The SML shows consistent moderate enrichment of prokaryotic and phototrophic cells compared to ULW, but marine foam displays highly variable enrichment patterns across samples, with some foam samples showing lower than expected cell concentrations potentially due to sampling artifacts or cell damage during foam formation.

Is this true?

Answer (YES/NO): NO